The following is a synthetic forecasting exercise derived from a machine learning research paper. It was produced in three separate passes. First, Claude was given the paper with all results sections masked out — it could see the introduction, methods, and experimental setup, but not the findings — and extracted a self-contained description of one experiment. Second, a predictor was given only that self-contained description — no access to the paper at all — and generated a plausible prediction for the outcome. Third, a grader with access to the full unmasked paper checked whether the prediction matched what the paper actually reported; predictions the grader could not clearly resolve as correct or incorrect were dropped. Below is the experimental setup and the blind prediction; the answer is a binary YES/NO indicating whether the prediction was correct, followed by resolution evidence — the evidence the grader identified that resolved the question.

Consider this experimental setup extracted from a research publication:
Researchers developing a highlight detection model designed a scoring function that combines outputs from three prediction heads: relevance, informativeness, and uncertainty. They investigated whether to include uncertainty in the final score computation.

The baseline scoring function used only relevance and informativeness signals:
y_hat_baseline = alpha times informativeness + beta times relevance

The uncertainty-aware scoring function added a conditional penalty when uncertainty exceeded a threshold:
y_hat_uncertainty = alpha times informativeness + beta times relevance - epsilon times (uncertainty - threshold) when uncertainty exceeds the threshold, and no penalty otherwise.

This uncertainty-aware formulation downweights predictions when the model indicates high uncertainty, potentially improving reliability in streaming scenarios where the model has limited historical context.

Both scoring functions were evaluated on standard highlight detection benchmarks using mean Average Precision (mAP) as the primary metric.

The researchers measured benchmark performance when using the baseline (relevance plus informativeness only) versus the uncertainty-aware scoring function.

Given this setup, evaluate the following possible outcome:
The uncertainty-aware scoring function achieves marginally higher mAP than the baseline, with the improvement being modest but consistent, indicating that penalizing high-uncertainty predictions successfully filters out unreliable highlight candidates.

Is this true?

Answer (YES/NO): YES